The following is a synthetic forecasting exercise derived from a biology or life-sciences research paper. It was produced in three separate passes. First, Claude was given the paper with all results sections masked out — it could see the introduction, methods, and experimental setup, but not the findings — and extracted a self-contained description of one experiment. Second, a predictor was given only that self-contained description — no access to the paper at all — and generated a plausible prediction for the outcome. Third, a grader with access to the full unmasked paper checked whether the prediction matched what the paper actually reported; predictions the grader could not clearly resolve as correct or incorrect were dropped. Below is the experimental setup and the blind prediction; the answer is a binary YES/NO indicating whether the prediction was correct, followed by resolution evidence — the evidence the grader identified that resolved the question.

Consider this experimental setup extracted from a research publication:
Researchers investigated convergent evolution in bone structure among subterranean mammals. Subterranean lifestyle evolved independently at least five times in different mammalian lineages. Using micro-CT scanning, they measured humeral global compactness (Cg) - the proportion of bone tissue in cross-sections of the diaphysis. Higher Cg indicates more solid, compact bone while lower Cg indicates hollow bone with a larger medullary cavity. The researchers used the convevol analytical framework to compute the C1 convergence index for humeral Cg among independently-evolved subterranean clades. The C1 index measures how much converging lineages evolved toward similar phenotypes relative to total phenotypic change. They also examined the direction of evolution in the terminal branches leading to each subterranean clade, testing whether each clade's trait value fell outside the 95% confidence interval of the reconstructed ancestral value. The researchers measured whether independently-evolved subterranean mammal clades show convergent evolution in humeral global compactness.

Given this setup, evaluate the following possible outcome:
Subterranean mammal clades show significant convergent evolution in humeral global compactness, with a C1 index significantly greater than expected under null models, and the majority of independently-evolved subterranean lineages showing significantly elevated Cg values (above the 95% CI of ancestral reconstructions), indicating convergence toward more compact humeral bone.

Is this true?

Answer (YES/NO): NO